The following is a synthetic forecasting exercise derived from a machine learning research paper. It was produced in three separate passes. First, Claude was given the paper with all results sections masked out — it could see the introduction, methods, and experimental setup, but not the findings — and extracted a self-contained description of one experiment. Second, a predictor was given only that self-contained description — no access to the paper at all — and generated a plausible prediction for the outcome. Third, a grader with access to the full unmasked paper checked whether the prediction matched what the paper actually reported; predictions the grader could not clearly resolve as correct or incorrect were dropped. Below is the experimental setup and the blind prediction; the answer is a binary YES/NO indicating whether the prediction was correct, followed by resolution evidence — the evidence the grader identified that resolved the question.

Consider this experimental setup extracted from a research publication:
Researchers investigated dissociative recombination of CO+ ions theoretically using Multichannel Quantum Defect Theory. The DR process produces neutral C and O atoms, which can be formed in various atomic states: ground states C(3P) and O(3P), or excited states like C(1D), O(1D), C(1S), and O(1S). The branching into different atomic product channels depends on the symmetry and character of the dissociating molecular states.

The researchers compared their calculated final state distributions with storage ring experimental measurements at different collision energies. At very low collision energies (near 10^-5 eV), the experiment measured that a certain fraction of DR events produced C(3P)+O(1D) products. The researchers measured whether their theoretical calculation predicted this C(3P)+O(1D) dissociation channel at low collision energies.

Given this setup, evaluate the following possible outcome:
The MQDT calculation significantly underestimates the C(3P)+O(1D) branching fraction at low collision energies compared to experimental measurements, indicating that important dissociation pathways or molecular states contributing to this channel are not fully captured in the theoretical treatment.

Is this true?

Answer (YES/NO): YES